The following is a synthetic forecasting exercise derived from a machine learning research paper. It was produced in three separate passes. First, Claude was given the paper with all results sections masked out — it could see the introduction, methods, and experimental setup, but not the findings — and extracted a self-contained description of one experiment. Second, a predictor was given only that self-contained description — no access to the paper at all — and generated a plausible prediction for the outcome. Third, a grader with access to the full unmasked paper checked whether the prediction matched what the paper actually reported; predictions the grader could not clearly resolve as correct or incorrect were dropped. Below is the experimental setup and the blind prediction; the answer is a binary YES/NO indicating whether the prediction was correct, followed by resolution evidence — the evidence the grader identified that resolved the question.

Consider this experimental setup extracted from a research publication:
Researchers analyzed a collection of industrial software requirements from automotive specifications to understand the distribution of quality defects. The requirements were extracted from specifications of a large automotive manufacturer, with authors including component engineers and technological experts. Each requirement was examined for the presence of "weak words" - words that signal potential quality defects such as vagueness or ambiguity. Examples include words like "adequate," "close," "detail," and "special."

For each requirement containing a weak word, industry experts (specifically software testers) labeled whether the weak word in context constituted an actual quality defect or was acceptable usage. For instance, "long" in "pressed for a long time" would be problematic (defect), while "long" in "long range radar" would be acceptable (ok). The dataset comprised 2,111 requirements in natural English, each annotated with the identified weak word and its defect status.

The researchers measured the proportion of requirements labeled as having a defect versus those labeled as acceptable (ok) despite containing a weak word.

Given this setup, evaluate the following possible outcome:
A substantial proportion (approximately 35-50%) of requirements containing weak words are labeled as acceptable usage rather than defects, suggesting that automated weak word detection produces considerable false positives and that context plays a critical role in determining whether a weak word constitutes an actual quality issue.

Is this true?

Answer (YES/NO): NO